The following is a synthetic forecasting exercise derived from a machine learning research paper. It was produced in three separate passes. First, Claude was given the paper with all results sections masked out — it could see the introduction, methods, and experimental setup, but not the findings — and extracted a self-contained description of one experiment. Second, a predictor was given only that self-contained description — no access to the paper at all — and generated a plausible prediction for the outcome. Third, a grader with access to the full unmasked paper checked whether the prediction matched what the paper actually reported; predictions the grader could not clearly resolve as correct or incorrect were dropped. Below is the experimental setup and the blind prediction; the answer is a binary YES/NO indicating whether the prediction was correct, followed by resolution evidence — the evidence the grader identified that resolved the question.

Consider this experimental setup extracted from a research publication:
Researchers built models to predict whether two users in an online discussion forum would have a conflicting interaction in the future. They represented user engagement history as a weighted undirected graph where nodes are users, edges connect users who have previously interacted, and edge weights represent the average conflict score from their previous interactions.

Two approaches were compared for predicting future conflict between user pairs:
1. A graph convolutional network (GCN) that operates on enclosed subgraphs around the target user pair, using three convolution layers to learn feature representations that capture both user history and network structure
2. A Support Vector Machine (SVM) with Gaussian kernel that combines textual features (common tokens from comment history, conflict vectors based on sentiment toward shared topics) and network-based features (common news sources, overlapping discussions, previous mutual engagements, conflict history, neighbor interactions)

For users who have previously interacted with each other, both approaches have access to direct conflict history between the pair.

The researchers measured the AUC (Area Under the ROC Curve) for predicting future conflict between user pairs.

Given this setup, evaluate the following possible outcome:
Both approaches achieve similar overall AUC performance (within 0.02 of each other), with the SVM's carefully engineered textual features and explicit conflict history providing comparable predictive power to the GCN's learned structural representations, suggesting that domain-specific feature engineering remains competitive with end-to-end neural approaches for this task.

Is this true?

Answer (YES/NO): NO